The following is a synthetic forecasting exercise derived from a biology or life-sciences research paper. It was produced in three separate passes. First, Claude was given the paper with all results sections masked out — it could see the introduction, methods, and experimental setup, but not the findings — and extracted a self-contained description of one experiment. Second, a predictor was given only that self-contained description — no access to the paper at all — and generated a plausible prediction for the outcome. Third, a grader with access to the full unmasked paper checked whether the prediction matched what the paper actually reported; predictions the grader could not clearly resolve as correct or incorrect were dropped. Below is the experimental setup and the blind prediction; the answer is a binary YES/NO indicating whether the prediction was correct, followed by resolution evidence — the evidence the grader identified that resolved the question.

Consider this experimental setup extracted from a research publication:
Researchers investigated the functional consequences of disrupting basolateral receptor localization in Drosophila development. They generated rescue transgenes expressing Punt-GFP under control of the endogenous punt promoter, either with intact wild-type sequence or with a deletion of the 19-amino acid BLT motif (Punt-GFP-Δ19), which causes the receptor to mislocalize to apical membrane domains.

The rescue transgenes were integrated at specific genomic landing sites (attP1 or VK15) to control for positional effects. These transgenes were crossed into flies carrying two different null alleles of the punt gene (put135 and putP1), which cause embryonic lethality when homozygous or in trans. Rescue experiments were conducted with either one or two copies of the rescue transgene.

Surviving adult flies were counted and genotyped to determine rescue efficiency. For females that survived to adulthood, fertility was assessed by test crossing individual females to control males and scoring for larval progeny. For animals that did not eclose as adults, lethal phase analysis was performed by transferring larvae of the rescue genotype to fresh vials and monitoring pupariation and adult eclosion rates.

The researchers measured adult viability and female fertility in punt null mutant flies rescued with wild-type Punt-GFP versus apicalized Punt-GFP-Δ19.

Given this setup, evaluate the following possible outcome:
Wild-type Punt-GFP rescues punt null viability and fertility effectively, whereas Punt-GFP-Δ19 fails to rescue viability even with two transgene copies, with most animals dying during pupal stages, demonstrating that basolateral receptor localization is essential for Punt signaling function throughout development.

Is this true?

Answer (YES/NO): NO